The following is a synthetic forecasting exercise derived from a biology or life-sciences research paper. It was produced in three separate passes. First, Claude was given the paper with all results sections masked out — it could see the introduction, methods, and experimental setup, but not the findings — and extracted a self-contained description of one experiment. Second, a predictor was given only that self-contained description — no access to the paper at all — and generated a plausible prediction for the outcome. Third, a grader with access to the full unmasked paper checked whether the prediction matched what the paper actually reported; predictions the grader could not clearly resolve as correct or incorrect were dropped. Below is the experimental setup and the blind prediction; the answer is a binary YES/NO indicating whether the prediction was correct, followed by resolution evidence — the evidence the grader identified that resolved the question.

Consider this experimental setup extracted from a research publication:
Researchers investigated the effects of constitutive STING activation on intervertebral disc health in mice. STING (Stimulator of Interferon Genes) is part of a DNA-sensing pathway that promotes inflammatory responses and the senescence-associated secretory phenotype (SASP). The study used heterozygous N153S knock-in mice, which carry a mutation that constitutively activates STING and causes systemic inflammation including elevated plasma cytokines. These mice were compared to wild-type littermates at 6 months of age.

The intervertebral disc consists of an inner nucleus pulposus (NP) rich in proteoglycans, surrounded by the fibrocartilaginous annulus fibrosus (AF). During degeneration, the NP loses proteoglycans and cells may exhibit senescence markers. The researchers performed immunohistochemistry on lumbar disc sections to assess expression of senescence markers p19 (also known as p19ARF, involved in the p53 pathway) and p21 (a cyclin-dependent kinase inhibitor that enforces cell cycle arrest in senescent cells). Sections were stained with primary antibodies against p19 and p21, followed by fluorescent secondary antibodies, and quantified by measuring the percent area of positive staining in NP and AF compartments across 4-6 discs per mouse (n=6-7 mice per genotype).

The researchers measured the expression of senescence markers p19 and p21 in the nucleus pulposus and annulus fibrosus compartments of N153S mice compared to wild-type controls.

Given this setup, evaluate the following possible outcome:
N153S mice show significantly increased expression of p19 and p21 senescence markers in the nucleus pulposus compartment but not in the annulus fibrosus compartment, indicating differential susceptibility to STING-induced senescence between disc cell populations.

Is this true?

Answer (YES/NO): NO